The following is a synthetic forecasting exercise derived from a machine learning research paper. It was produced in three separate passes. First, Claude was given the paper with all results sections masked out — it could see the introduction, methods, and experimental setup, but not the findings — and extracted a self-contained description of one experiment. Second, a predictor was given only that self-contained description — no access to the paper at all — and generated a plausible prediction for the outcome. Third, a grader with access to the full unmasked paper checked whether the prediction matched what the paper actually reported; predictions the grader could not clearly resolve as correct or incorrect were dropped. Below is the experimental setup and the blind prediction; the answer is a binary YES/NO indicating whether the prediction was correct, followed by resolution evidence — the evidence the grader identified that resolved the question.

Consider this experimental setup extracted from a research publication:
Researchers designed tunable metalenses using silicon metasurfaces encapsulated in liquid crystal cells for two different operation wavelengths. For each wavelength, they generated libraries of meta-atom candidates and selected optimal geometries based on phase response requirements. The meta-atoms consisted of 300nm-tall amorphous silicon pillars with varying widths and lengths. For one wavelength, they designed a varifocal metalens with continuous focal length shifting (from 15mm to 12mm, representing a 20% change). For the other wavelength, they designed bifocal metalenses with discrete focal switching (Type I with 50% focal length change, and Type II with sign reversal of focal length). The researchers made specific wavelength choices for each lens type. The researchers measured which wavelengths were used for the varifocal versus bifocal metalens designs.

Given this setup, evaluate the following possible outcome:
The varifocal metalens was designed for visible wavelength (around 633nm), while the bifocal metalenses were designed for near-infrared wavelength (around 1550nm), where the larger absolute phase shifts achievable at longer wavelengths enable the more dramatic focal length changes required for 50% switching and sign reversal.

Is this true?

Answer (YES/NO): NO